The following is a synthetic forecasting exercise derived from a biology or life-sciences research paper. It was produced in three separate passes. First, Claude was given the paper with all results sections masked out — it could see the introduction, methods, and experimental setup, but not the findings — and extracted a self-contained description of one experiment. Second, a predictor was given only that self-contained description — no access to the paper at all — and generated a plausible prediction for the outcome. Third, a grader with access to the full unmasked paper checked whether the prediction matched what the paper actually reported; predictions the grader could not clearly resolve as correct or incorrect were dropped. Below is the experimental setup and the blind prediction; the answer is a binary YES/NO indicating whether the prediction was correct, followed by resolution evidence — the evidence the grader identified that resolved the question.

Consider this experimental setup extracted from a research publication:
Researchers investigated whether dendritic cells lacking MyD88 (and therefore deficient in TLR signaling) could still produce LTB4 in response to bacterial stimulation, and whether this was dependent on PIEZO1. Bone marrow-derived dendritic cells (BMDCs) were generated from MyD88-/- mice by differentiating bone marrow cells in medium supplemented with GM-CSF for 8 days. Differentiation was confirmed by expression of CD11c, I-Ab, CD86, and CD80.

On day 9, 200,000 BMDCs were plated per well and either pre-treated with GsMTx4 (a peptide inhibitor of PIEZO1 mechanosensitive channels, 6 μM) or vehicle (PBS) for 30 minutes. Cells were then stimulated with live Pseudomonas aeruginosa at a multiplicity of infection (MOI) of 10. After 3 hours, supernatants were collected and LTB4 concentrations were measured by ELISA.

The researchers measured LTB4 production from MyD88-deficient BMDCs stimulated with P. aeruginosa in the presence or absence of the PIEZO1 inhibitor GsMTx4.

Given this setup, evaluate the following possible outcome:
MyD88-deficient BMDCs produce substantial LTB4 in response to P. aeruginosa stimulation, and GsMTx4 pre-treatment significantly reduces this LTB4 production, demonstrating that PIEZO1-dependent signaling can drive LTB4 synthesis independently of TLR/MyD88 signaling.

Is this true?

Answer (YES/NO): YES